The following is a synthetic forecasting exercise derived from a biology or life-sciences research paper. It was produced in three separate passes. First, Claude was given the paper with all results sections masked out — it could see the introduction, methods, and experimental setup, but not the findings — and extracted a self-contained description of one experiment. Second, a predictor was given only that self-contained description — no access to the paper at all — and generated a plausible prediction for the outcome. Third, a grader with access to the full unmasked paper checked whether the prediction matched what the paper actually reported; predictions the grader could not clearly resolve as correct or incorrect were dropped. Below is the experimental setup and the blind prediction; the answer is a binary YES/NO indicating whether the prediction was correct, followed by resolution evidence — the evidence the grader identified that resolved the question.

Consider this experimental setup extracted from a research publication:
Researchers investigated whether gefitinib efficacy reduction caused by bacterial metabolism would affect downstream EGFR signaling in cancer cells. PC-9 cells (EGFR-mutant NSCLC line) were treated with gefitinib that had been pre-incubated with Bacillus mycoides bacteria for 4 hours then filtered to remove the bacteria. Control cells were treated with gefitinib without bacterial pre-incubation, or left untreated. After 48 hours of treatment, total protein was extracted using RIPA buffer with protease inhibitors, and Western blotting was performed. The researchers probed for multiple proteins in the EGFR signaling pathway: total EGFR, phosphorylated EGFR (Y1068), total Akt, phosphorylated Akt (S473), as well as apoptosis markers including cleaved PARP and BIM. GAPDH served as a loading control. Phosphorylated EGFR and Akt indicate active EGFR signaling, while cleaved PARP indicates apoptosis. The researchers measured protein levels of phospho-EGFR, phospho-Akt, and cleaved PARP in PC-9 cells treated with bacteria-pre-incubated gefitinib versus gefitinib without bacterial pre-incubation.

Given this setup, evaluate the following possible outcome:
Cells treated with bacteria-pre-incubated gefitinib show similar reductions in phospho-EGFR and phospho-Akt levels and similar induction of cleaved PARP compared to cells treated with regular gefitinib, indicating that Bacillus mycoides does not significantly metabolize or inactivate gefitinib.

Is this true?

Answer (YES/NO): NO